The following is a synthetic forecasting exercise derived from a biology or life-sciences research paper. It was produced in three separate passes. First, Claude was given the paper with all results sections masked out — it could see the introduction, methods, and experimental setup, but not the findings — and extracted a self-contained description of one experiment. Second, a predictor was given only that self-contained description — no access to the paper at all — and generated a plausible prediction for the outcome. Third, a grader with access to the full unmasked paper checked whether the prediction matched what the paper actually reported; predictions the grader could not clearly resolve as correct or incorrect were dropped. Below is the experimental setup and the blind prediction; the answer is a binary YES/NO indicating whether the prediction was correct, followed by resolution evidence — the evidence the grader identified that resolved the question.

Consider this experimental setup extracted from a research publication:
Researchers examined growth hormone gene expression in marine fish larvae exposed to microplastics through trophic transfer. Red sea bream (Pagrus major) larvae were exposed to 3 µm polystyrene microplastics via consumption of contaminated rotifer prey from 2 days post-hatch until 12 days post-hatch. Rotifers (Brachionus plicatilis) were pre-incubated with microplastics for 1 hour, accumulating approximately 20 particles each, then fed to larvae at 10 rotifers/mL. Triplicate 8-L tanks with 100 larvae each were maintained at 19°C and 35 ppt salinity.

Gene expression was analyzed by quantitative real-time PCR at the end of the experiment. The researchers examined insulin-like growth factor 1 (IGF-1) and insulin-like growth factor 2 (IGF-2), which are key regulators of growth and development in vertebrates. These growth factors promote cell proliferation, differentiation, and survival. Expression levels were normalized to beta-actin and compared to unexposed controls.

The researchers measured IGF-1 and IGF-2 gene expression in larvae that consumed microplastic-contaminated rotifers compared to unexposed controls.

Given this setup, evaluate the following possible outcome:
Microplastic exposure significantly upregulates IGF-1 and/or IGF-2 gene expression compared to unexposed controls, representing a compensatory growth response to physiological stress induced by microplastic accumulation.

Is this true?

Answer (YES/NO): YES